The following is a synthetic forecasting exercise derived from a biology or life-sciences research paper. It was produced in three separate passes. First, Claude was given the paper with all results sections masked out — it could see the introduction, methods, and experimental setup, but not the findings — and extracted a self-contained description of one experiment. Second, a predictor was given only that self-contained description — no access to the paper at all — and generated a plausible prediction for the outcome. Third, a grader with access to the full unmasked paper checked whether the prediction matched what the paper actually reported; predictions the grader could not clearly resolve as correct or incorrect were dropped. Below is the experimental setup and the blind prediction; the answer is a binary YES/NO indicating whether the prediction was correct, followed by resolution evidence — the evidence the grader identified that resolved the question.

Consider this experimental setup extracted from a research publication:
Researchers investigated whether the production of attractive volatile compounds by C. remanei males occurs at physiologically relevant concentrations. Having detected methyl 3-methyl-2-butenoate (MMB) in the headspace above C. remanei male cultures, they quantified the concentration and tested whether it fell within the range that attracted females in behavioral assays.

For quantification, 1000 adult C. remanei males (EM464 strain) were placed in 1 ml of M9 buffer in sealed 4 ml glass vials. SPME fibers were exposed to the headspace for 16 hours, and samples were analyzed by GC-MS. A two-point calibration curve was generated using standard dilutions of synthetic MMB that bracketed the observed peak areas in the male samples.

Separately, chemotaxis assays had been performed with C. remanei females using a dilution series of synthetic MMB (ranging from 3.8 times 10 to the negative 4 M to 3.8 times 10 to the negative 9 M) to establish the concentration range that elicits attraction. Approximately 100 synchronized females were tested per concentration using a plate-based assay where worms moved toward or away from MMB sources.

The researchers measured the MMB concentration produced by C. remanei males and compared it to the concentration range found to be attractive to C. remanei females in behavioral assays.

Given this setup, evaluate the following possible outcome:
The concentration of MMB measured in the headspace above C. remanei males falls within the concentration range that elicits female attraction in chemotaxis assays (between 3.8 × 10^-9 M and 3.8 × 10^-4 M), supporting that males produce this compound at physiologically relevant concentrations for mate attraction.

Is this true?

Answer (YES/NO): NO